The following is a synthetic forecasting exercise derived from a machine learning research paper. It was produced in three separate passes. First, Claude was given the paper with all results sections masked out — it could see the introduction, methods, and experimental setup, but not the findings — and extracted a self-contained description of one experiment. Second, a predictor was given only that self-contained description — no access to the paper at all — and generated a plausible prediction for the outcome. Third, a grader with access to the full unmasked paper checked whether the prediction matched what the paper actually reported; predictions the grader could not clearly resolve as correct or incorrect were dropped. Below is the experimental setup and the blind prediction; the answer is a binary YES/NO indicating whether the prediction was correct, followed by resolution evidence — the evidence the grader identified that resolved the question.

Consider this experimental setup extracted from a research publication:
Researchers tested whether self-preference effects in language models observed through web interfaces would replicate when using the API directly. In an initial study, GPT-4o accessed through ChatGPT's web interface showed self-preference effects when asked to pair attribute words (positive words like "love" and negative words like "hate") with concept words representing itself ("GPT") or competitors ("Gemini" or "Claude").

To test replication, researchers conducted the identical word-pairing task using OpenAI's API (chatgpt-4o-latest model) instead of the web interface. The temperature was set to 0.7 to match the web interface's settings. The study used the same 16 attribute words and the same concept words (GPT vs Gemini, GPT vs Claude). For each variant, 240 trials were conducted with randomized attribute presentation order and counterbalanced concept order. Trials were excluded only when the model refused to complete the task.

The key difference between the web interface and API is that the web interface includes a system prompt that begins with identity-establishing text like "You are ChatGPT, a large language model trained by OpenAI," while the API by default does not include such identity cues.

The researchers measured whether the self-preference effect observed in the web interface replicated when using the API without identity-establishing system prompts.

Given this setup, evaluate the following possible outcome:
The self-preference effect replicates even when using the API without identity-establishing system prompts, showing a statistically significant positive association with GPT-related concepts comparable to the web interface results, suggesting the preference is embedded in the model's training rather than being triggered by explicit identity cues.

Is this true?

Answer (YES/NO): NO